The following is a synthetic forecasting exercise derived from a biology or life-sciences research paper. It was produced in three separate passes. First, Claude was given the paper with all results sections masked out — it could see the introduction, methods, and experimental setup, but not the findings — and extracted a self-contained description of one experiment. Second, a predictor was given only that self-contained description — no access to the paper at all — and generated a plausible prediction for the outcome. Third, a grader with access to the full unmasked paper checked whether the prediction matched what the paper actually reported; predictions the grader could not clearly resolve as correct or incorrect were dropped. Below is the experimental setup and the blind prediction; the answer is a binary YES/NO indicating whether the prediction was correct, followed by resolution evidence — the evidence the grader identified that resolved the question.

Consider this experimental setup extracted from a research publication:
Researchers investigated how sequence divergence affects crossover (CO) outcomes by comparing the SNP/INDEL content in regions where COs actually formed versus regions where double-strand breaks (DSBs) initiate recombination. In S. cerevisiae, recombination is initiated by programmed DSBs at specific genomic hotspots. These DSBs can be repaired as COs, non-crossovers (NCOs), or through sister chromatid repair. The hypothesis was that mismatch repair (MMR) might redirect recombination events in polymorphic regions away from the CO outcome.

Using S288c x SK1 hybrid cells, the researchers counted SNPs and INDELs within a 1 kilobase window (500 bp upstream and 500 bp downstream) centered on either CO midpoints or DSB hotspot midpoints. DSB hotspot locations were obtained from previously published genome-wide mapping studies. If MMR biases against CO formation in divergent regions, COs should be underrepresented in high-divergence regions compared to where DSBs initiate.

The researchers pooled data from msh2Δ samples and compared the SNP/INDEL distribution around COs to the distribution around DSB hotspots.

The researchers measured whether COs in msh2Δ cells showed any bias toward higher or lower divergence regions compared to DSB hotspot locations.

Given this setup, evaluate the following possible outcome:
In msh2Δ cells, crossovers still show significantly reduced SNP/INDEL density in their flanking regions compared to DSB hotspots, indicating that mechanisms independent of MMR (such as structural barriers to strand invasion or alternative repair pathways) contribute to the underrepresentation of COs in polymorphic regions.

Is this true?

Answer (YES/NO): NO